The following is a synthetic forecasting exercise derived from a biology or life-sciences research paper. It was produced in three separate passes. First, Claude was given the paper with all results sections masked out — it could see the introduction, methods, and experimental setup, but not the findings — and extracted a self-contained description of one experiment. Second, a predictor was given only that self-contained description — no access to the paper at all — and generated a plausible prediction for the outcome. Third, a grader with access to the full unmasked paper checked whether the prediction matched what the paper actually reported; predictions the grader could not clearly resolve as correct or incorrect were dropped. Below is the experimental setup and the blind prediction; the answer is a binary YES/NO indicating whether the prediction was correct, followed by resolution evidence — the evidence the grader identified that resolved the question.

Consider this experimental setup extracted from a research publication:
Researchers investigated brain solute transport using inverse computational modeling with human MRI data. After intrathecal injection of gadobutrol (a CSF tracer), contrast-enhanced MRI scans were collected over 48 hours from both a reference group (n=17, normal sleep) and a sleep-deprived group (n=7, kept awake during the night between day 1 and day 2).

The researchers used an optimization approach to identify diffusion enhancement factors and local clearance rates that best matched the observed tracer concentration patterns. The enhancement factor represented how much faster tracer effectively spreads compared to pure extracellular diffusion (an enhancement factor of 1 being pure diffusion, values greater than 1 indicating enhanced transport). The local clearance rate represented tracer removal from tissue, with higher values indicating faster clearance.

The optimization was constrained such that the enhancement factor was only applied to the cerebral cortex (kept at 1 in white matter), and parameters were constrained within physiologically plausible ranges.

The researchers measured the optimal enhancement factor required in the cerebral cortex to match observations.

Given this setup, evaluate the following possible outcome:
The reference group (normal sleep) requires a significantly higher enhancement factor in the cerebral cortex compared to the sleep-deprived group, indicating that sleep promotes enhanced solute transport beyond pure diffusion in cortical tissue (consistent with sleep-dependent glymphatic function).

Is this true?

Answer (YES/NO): NO